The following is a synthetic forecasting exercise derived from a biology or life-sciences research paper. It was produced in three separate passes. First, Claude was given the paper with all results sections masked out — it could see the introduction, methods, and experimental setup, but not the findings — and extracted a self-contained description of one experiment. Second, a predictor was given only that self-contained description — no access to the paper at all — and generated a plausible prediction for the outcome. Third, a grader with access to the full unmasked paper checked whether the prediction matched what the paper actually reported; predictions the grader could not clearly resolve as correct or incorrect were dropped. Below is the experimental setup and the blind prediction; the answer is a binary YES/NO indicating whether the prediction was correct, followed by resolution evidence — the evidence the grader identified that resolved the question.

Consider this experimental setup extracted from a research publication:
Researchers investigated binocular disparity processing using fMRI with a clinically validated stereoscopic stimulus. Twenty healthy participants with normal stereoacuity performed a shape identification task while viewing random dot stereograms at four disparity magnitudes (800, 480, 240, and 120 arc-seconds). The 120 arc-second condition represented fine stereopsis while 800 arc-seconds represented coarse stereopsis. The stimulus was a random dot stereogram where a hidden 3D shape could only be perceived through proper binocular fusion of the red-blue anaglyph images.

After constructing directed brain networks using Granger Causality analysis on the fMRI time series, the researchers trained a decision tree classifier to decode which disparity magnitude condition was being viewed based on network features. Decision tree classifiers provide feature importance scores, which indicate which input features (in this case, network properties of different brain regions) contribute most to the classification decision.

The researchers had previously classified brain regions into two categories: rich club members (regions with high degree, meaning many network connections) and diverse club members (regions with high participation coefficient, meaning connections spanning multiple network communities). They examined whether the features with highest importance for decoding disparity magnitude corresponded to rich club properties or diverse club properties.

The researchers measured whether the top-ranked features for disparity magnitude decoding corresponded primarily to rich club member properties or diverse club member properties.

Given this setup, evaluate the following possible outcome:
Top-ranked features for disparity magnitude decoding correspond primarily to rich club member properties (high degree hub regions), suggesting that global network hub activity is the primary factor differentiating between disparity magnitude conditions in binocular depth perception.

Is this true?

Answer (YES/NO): NO